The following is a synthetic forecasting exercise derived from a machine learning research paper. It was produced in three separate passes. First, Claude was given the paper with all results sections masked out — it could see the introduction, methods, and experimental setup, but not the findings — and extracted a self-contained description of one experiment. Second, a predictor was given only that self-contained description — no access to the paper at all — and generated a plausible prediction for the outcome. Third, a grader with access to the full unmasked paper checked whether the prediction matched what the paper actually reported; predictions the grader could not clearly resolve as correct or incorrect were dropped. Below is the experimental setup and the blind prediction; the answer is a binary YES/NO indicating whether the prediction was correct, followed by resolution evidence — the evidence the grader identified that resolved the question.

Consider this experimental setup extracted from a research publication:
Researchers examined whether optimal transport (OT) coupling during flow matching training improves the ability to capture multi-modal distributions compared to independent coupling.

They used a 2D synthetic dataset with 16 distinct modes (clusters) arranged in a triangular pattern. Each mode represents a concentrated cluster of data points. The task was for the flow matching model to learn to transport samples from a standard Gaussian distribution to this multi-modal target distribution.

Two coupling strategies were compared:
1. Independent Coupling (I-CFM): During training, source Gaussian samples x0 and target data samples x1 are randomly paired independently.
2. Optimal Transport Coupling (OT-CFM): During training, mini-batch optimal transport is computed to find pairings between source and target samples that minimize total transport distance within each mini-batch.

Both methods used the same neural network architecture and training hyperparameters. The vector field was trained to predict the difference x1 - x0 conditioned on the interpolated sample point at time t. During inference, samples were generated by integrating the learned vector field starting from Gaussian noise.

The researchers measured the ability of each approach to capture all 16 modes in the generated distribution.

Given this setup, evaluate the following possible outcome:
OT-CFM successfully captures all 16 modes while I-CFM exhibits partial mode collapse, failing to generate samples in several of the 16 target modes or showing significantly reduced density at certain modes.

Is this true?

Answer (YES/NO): NO